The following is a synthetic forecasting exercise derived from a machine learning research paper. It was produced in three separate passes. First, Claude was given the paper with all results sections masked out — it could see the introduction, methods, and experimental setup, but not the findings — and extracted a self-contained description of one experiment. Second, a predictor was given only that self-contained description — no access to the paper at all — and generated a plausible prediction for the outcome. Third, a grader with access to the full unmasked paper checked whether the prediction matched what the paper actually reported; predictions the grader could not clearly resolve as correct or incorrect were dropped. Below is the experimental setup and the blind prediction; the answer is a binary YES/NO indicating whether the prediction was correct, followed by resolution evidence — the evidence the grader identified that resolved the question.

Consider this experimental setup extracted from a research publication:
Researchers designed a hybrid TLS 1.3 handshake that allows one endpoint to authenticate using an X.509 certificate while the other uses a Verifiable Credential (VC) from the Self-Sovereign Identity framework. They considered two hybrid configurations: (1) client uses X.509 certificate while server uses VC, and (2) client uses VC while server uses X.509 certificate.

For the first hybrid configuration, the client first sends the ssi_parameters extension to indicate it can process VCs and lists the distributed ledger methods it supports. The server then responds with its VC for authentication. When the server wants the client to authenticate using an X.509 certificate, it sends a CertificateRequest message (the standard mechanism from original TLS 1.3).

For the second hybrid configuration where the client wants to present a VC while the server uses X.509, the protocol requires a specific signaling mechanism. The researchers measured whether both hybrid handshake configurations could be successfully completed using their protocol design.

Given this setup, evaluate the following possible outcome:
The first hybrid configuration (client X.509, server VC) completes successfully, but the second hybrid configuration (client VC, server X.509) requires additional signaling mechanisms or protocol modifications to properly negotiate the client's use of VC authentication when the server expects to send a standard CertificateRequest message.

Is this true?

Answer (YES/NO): NO